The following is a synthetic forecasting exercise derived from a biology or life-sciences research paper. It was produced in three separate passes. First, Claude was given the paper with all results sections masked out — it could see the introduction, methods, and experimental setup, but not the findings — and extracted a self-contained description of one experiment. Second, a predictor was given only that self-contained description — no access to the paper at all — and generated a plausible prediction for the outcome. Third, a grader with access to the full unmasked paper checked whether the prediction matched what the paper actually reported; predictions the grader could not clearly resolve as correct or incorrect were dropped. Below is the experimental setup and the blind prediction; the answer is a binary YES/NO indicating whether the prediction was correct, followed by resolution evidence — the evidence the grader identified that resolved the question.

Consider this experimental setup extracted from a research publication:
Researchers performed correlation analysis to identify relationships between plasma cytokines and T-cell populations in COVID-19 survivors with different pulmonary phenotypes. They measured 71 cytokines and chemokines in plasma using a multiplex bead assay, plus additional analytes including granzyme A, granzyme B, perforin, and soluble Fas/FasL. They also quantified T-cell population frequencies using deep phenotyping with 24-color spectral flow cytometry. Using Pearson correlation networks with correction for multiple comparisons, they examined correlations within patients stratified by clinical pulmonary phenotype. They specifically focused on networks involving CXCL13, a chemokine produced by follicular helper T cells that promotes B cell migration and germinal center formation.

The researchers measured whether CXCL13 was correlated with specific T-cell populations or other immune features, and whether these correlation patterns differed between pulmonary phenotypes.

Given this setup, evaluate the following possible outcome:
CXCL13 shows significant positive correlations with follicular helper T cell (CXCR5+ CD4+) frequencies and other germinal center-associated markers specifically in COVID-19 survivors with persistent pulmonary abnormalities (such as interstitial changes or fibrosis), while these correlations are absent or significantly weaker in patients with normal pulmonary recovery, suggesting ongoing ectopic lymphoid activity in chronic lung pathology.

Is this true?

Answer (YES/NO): NO